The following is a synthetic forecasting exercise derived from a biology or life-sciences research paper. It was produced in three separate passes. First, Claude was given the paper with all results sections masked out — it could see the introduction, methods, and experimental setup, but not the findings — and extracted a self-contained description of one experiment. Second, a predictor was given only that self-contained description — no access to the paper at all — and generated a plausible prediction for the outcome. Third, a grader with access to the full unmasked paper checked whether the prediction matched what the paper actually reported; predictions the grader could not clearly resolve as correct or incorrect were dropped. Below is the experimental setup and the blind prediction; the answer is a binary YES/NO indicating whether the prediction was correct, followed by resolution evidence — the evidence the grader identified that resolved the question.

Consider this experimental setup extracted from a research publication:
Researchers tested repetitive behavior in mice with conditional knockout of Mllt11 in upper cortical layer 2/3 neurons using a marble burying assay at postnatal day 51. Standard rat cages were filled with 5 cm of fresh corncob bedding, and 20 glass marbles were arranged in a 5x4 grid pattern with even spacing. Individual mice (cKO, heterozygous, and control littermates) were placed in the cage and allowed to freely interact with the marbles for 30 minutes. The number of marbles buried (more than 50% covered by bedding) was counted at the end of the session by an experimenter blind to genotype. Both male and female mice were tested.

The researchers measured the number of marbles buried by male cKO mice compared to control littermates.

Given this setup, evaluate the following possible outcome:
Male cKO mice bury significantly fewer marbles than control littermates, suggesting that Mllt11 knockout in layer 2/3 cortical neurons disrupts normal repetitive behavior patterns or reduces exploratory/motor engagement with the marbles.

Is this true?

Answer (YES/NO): NO